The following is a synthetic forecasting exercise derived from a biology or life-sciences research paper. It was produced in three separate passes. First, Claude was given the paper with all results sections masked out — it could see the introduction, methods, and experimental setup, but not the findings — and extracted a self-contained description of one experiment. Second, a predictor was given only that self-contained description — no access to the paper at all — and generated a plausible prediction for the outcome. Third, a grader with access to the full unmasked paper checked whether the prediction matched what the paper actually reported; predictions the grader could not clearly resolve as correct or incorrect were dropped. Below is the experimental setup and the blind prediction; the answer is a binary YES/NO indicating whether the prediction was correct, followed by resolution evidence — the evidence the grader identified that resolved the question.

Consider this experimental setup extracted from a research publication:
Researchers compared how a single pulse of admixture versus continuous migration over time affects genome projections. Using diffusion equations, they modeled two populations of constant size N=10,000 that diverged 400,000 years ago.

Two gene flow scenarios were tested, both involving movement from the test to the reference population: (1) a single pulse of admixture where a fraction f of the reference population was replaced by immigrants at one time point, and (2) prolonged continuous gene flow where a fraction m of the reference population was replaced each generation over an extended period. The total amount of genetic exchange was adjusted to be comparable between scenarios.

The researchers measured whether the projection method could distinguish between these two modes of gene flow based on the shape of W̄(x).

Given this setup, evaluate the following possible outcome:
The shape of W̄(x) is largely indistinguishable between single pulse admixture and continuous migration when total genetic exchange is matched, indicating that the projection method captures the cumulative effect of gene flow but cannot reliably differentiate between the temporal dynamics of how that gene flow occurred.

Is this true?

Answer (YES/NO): YES